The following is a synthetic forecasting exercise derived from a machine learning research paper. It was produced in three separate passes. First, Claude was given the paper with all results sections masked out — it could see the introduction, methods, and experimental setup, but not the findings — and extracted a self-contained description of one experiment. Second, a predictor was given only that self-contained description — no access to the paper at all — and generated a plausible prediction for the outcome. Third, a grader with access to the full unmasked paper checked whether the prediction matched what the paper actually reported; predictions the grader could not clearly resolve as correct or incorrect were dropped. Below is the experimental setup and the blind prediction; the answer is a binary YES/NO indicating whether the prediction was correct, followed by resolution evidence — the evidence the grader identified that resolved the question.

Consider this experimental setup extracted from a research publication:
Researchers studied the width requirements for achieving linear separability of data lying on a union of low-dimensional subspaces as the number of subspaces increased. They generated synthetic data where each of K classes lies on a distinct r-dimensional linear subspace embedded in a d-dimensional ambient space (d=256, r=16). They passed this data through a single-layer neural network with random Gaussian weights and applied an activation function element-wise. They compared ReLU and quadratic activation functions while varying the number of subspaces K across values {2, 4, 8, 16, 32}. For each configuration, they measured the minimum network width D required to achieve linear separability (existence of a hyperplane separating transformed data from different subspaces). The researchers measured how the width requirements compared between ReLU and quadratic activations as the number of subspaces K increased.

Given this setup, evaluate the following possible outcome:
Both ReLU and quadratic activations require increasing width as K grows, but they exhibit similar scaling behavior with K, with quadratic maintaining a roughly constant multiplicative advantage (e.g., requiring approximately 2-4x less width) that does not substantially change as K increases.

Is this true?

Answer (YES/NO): NO